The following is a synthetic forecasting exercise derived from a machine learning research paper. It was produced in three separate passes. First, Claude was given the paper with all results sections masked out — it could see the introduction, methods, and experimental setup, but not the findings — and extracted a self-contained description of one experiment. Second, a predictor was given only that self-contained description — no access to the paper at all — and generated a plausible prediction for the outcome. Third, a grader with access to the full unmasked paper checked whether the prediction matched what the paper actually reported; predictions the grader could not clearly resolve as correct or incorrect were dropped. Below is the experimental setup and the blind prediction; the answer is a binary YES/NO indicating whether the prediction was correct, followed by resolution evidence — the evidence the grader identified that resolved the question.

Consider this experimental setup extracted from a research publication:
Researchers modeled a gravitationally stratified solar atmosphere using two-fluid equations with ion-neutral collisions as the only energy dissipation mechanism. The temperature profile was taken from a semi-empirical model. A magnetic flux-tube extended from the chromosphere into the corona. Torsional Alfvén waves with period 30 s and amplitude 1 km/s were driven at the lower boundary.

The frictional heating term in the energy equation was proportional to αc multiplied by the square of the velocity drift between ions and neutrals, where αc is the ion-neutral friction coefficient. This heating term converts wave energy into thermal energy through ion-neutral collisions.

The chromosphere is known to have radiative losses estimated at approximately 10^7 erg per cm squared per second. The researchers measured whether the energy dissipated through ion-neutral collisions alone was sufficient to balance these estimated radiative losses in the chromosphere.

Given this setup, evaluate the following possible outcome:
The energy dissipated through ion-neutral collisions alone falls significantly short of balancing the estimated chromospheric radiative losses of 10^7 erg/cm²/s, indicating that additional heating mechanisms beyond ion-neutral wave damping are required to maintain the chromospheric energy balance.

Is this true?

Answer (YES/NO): YES